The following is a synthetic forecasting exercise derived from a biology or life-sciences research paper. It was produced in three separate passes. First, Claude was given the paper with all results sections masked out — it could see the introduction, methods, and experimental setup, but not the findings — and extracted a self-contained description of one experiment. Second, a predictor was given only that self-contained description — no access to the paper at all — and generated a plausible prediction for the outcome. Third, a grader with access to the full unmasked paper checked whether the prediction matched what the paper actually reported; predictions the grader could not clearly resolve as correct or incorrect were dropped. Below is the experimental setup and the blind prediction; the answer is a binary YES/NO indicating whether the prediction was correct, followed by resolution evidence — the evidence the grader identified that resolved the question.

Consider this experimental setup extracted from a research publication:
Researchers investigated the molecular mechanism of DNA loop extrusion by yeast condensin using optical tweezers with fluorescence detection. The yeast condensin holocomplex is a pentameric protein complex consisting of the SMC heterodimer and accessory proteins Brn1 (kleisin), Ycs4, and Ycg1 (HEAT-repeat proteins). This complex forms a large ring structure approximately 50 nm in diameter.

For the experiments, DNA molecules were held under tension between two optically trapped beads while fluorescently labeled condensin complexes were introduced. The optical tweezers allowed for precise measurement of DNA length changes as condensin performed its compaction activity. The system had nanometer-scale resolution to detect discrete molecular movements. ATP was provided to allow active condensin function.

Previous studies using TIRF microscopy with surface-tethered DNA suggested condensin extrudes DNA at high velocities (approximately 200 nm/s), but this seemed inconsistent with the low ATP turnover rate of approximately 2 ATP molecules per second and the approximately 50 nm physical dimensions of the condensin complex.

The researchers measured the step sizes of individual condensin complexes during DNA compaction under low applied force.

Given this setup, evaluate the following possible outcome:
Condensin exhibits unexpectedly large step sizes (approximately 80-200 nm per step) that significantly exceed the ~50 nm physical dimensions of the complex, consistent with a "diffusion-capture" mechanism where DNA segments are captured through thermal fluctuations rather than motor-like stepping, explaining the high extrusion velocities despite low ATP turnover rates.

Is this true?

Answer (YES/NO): NO